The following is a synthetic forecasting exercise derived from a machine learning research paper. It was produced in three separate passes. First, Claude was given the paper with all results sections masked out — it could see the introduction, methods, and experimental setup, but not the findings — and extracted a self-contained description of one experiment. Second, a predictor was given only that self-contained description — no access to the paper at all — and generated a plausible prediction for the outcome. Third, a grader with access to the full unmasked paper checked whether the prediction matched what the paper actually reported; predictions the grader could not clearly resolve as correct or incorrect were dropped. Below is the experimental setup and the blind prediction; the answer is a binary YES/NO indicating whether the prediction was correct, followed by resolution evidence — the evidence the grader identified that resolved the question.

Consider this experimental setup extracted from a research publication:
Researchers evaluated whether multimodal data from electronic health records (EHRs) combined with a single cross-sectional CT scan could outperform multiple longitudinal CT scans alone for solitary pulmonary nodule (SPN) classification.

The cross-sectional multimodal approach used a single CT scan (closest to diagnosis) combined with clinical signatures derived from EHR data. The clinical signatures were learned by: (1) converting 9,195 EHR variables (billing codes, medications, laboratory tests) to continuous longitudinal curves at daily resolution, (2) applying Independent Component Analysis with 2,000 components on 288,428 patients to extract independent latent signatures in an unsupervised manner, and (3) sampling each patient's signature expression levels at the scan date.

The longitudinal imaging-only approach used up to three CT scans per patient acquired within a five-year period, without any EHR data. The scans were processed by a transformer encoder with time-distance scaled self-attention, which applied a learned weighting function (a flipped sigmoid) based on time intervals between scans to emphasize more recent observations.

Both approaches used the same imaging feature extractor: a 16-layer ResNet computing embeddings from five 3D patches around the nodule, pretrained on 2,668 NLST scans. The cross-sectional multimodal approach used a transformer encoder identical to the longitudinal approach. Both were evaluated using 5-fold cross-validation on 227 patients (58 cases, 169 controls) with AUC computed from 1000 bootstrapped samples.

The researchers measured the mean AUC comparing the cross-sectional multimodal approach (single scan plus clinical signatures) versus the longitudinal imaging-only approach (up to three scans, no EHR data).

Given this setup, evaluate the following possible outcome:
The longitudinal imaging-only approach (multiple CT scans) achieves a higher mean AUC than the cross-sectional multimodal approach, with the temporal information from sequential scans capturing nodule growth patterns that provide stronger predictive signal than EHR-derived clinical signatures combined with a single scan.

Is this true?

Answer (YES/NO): NO